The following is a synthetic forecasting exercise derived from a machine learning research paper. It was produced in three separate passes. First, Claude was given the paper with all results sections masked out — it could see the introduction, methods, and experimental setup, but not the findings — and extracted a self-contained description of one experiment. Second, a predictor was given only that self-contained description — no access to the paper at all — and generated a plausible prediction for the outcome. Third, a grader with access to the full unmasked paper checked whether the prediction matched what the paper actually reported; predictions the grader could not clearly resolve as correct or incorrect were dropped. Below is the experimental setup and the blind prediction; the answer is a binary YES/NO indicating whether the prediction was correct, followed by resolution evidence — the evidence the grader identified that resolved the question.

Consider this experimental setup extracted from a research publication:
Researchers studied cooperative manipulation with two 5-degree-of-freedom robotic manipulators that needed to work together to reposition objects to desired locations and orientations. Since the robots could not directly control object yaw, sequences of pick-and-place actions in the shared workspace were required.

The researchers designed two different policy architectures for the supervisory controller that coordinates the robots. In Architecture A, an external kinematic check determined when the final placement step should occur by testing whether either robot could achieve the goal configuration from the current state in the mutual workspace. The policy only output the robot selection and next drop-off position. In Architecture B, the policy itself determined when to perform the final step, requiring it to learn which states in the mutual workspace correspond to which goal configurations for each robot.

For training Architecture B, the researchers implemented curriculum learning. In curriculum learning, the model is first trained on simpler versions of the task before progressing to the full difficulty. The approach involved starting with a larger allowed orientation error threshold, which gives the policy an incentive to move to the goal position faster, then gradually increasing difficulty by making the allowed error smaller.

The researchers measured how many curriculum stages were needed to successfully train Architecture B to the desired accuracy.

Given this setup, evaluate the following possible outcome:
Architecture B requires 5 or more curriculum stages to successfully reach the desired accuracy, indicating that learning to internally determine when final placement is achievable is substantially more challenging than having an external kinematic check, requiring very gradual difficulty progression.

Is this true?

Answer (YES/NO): NO